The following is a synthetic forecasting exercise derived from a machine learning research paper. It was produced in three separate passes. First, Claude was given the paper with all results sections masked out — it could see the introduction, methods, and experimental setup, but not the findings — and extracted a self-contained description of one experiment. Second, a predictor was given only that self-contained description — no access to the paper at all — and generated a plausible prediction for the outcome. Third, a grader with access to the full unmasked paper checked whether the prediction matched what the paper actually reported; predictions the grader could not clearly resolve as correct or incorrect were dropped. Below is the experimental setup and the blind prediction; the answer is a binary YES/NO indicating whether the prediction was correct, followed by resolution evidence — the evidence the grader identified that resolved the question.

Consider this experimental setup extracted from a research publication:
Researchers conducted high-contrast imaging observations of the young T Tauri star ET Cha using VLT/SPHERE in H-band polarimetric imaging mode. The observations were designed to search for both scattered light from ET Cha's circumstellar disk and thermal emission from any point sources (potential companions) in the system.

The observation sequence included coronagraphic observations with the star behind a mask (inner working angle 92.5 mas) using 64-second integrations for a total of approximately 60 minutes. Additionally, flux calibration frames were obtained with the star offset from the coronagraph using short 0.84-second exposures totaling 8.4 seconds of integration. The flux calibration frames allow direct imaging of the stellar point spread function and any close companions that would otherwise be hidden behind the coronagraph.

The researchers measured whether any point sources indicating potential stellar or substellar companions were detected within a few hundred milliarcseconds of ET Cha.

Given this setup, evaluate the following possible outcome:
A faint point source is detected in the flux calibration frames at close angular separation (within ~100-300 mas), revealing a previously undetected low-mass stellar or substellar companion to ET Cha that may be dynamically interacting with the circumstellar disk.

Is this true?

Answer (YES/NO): YES